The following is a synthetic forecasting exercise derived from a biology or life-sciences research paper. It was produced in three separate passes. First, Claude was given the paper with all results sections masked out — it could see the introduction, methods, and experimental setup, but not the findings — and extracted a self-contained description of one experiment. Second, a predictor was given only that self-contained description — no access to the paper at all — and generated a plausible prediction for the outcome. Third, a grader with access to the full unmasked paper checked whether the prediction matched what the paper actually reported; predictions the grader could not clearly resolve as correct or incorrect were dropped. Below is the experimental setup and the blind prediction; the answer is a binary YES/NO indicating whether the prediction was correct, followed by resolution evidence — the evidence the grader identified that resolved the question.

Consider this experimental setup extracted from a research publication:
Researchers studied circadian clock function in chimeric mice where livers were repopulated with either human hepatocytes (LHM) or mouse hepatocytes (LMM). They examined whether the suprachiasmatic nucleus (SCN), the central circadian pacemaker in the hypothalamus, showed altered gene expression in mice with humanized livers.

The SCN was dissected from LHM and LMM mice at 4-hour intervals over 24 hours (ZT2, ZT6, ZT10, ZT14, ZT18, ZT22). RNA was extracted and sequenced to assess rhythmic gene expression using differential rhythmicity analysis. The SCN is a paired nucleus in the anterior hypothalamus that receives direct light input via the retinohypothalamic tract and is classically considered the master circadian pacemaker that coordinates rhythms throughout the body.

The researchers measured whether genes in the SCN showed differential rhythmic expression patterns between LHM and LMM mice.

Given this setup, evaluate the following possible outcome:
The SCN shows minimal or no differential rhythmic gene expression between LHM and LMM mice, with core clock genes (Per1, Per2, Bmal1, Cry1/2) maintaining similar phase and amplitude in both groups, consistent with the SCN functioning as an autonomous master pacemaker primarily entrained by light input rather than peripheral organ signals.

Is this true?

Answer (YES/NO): NO